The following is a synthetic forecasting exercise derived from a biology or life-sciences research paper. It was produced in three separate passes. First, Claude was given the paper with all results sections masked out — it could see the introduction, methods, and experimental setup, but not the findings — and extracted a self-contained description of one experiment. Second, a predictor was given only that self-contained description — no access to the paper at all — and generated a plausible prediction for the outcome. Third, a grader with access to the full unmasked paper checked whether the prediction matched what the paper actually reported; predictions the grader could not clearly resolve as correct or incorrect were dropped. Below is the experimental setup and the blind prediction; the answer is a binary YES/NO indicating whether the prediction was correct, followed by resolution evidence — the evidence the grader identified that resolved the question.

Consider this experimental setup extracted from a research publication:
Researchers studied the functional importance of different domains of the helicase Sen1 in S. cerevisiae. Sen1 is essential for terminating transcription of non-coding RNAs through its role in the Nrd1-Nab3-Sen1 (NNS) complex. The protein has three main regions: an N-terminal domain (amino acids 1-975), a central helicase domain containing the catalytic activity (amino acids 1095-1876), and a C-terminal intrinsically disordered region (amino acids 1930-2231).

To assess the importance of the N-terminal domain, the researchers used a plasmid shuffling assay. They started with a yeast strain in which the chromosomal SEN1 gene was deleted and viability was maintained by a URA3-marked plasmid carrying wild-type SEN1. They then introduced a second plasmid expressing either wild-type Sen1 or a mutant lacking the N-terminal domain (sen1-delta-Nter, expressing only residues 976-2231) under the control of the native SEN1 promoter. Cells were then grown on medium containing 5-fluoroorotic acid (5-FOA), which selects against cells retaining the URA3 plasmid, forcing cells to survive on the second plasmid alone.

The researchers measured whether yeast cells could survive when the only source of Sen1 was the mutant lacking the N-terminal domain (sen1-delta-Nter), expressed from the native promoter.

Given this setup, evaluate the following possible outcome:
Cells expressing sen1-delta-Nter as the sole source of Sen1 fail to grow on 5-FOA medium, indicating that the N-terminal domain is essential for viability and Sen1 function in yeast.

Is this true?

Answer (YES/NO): YES